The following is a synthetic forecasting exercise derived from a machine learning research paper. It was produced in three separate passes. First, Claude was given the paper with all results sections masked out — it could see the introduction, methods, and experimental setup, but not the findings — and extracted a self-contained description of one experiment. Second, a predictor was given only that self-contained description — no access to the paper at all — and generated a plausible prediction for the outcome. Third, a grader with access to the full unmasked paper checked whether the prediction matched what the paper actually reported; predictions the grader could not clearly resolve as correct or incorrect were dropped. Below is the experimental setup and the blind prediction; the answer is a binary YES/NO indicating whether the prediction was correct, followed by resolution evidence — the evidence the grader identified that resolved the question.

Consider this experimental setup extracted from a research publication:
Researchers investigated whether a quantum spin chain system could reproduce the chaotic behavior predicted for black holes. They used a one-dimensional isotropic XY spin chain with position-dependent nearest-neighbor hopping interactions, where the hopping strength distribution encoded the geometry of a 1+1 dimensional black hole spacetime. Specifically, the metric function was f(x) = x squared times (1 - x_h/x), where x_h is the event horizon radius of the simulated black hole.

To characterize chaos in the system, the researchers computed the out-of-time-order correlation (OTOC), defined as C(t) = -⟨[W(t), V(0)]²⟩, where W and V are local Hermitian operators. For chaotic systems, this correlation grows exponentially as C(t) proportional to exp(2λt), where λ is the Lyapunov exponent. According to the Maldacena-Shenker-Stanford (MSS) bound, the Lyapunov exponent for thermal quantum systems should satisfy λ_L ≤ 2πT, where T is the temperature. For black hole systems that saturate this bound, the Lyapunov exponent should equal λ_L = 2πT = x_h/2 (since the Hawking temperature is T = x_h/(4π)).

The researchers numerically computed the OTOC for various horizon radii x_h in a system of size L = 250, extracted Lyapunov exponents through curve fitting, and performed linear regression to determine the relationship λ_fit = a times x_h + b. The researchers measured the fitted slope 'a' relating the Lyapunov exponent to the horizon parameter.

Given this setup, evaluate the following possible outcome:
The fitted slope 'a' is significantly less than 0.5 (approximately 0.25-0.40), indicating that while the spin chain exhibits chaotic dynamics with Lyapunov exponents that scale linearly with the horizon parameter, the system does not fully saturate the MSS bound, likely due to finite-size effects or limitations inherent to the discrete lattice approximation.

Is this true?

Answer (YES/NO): NO